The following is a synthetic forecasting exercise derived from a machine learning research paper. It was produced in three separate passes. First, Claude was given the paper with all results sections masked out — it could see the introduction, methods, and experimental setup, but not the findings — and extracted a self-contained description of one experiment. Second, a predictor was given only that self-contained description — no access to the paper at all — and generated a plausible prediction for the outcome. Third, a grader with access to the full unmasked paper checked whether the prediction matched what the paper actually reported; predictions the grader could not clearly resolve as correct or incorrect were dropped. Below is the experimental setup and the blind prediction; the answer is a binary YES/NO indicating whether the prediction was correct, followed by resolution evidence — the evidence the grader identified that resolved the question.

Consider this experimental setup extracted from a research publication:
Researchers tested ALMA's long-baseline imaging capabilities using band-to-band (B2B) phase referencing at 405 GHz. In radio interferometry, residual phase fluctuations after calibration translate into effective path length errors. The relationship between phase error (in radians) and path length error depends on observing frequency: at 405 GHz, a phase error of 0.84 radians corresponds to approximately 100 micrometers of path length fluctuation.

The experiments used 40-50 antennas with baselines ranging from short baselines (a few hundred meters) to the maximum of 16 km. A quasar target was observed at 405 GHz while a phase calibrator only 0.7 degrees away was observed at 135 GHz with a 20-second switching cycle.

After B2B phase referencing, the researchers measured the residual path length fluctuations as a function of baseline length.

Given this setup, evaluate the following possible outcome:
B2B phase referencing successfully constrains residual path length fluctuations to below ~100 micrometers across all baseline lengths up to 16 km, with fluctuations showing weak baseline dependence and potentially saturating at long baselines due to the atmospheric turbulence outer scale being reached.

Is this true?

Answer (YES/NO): YES